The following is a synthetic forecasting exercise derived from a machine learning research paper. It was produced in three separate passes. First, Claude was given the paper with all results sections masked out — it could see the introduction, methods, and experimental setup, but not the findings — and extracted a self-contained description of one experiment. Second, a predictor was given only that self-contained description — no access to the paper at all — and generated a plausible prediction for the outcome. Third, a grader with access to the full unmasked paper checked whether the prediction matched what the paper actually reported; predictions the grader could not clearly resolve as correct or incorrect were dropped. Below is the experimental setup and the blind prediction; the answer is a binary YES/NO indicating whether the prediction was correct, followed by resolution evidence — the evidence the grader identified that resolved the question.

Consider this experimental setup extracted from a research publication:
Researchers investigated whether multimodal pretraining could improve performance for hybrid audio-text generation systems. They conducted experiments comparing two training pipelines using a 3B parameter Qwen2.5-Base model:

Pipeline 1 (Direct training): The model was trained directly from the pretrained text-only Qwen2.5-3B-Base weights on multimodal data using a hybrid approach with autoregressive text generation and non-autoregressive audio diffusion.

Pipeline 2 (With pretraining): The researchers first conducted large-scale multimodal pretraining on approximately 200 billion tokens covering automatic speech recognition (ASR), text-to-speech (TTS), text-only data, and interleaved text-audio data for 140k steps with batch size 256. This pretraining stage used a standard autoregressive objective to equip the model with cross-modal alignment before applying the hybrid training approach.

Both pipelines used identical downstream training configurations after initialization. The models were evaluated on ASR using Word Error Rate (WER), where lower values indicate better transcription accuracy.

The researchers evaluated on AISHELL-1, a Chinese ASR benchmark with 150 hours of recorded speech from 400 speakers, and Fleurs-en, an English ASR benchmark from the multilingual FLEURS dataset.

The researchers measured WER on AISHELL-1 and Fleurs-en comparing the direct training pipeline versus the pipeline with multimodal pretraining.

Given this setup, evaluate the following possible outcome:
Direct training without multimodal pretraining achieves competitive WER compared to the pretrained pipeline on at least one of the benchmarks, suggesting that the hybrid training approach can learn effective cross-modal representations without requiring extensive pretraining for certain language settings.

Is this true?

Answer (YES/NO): NO